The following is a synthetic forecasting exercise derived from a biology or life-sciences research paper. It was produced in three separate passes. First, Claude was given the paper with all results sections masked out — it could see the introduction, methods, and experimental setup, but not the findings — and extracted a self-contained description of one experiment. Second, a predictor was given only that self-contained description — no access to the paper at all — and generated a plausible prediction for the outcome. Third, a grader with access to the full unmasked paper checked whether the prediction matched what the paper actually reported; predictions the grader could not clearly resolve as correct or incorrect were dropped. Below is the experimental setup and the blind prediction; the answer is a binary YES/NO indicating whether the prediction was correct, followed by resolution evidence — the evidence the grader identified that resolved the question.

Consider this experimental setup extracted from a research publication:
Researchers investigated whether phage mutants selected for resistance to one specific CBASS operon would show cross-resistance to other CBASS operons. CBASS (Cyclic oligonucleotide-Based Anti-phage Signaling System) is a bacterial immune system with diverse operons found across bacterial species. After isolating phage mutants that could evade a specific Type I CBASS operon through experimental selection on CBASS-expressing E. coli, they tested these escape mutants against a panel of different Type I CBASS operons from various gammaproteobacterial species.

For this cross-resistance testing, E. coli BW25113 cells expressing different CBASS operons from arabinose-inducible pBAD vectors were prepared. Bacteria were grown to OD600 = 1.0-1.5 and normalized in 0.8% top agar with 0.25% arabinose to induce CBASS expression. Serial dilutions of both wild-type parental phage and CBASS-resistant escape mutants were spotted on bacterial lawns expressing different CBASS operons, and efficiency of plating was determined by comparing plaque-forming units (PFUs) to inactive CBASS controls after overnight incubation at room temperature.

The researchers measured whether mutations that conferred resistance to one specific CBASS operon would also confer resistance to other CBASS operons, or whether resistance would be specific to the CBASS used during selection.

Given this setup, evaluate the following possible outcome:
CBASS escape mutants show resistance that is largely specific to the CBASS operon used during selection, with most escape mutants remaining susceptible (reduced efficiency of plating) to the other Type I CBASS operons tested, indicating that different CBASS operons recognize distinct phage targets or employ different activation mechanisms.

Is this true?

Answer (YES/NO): YES